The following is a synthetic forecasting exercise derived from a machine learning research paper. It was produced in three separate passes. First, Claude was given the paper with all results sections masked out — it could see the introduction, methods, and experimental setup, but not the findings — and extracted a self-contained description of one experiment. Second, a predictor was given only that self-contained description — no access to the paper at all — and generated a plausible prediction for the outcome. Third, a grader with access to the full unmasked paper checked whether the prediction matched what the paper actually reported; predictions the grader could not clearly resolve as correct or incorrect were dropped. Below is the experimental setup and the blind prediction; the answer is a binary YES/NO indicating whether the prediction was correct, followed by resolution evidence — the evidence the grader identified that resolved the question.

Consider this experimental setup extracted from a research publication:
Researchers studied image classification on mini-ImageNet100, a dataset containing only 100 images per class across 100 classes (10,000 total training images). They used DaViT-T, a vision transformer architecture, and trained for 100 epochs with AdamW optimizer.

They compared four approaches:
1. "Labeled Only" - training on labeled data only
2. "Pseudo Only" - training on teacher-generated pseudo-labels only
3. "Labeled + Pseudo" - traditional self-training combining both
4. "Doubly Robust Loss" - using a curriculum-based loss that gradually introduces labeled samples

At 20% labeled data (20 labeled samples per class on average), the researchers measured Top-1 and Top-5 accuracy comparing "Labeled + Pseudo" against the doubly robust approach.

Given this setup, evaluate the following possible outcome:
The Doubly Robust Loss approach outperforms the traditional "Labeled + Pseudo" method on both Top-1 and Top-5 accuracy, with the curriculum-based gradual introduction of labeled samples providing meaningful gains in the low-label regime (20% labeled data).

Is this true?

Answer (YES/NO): NO